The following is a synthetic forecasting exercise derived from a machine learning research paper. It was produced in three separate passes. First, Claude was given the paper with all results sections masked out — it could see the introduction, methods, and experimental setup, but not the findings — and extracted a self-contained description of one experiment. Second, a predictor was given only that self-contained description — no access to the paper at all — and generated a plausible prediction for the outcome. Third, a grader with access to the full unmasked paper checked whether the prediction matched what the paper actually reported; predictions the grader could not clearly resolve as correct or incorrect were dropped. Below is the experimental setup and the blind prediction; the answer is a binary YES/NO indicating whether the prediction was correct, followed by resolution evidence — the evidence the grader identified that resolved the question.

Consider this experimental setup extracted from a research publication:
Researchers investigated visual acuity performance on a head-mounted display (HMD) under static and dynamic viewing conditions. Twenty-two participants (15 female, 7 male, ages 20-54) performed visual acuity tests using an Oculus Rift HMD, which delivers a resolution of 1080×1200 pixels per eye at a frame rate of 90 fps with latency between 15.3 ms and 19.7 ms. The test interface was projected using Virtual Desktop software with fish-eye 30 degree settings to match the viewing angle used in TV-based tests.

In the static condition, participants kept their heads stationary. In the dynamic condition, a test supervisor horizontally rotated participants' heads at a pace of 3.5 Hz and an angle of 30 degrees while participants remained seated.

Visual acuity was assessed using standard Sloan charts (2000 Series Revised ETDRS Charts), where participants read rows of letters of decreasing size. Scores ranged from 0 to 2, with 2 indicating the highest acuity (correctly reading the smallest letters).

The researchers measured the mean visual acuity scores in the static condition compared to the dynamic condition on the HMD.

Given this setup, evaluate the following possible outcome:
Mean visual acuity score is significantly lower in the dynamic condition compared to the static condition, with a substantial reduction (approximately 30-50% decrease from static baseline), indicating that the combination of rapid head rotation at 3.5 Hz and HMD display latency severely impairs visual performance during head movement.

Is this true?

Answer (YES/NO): NO